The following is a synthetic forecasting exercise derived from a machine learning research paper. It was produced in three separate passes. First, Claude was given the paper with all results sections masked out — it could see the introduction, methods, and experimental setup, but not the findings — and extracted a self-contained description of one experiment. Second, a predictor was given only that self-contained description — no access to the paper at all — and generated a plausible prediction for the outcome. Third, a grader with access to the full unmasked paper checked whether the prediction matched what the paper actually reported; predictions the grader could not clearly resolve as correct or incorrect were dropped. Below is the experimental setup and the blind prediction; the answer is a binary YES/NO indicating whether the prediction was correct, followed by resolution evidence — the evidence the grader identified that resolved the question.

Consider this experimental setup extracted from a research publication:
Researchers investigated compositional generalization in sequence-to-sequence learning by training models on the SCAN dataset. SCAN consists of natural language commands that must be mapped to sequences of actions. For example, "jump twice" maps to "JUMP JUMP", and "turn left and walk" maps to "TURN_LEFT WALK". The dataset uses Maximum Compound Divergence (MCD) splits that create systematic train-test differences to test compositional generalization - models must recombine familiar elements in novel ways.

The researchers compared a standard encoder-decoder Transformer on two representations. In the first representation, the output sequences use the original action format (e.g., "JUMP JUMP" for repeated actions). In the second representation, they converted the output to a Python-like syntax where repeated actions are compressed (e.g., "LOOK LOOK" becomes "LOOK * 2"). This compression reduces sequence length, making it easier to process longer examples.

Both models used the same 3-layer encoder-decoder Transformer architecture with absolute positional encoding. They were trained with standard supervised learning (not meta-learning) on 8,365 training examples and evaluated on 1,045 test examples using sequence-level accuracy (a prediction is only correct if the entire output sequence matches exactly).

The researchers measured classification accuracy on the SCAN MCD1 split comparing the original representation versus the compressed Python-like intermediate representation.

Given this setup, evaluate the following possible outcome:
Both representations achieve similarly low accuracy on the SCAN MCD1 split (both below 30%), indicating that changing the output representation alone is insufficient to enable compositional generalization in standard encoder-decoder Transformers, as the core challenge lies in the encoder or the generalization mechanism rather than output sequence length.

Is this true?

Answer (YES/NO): NO